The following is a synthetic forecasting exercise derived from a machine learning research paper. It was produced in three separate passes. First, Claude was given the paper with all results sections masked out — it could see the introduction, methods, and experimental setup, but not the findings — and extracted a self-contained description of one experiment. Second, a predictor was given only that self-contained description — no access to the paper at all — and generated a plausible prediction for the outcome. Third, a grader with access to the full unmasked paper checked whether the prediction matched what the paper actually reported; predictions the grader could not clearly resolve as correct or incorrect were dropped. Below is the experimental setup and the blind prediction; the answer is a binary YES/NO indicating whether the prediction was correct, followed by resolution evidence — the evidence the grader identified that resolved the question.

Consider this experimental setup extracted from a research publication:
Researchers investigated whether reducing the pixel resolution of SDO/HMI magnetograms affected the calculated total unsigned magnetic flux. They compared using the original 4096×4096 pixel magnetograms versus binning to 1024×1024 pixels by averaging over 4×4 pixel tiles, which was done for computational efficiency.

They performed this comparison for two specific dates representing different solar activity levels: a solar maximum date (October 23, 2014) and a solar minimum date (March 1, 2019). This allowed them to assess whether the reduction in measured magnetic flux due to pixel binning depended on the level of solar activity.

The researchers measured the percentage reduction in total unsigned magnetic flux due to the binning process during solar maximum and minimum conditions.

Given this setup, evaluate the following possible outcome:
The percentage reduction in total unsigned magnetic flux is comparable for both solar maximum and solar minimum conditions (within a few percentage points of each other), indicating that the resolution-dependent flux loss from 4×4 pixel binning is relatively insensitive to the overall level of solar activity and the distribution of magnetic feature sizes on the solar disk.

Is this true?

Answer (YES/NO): NO